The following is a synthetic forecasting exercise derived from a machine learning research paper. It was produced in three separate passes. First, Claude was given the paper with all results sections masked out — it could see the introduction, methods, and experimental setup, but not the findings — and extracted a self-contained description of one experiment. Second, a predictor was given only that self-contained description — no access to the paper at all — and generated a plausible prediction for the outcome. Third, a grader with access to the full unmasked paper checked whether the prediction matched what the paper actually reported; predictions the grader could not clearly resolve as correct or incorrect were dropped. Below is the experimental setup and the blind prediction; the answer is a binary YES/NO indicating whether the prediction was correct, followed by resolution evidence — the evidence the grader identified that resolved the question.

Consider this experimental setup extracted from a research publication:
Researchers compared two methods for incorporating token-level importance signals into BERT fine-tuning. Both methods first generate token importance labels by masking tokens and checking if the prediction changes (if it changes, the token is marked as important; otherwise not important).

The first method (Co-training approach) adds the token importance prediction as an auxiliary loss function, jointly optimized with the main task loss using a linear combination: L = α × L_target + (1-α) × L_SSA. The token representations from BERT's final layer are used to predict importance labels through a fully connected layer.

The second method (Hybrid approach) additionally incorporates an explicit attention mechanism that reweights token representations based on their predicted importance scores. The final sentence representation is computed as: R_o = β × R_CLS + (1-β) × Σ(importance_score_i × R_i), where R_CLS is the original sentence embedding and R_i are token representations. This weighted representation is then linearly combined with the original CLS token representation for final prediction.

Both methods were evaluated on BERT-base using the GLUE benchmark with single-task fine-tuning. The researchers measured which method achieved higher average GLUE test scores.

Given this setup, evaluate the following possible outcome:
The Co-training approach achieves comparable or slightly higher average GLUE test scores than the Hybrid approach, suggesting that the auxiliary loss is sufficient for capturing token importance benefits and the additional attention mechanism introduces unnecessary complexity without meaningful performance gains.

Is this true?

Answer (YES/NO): NO